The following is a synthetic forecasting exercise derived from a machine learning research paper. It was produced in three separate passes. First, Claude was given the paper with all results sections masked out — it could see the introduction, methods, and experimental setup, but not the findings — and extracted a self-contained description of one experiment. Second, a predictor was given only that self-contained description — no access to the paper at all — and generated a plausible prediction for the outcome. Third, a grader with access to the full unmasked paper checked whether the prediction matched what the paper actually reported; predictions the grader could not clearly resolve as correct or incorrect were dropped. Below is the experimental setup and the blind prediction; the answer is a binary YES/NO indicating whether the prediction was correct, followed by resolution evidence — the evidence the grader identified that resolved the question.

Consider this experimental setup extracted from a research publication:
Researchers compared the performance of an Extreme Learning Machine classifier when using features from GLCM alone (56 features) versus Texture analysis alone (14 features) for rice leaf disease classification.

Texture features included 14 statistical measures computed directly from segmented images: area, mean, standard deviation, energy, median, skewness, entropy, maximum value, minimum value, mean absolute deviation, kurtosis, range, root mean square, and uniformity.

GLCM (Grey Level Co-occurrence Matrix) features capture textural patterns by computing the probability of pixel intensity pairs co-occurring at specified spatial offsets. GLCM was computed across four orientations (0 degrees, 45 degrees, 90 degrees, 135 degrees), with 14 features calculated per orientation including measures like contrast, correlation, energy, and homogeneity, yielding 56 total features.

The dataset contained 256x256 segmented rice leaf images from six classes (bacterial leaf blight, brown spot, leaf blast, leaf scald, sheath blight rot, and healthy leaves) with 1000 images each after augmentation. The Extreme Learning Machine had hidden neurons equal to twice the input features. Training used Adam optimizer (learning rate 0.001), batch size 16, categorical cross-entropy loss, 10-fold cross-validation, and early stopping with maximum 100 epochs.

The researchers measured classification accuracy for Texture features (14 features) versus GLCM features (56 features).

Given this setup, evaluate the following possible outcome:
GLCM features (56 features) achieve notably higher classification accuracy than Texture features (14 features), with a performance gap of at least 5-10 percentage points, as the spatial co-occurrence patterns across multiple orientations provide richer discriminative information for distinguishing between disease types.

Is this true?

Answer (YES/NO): YES